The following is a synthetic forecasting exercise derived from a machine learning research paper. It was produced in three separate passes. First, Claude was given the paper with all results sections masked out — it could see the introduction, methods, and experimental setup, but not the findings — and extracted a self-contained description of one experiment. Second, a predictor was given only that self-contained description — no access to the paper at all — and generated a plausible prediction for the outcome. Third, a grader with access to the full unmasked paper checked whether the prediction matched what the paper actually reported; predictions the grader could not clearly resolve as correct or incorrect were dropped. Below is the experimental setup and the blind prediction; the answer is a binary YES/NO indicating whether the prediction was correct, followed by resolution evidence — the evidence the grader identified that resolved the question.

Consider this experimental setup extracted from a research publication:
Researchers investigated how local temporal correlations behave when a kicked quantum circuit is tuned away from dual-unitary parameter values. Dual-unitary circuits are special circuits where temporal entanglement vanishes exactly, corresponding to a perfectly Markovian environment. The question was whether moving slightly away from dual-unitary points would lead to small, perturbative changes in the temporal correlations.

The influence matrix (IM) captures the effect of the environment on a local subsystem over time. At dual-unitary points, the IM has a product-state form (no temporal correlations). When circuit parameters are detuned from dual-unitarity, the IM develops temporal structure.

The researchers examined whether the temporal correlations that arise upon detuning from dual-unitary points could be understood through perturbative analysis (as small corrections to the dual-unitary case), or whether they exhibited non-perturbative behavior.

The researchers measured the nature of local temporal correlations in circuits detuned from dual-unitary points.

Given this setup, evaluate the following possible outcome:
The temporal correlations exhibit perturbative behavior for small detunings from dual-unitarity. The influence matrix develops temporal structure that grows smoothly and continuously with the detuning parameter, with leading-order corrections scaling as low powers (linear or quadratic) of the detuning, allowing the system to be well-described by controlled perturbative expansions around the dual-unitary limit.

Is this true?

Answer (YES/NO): NO